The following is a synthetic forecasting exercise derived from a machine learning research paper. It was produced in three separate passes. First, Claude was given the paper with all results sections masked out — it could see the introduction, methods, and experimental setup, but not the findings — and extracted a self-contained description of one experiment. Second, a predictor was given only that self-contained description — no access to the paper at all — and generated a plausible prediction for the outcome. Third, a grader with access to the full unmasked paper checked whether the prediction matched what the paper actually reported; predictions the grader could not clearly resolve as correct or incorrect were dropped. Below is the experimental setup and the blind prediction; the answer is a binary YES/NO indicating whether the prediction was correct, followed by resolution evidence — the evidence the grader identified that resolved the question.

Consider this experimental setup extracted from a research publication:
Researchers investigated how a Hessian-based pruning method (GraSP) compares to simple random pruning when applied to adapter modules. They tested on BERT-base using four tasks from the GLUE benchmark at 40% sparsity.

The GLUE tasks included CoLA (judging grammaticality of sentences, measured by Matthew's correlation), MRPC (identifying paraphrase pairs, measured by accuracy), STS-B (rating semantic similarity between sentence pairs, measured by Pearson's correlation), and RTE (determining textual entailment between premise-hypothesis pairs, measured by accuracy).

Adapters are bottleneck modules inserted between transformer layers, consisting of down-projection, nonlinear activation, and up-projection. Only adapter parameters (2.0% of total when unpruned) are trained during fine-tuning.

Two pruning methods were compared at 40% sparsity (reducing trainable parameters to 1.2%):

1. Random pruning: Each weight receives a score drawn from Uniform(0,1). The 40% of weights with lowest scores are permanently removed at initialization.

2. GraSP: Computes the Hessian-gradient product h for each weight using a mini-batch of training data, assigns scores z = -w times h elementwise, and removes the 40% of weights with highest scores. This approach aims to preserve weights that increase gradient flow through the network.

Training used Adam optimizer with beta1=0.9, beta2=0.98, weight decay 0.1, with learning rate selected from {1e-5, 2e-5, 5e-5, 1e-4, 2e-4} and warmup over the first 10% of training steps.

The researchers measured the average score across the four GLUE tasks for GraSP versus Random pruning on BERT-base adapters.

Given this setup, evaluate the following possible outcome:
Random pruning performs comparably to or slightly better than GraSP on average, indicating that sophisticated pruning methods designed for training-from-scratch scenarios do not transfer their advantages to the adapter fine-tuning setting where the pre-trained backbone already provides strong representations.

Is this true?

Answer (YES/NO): NO